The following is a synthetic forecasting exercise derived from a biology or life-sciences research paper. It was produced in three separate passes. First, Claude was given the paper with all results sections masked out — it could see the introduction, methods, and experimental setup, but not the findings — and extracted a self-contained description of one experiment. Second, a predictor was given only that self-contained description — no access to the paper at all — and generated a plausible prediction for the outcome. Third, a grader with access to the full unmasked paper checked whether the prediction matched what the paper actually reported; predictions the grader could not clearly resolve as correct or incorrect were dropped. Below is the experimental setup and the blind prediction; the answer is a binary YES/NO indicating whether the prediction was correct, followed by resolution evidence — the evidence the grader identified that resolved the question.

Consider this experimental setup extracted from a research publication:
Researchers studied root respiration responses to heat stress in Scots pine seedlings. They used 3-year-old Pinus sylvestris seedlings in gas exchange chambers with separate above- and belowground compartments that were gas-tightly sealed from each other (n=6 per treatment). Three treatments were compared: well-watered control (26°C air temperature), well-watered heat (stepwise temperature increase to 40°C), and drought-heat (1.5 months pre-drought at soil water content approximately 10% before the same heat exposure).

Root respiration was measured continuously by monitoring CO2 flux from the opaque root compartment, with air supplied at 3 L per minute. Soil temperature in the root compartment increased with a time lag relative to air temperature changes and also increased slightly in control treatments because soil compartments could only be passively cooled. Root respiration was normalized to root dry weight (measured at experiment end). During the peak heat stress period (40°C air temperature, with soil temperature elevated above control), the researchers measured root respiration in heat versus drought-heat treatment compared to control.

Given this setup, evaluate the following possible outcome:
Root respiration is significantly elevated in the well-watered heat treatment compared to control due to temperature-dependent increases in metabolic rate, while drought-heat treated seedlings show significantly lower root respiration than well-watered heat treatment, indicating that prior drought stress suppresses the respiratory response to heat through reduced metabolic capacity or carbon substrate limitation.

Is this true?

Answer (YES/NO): NO